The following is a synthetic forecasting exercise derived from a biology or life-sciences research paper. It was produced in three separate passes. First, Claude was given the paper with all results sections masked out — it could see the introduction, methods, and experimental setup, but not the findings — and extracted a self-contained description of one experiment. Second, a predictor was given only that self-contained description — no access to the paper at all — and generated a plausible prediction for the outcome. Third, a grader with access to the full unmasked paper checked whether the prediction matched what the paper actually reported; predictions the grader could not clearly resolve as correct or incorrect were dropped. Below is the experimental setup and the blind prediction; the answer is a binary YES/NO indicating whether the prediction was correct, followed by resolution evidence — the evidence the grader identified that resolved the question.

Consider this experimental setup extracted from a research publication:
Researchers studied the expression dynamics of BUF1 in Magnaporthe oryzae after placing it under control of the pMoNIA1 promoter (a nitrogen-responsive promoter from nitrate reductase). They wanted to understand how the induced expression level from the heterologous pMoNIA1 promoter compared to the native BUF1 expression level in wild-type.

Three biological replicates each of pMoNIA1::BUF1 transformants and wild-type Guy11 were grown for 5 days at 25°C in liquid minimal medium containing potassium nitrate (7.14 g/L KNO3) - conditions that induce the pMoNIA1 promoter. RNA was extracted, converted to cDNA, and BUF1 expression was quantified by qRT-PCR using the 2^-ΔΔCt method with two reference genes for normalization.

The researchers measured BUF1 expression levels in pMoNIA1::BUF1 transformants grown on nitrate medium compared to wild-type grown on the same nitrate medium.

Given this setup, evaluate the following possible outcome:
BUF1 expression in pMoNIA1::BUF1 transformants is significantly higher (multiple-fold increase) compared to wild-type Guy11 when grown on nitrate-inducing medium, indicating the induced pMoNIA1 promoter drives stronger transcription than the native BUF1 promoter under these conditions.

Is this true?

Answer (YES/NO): NO